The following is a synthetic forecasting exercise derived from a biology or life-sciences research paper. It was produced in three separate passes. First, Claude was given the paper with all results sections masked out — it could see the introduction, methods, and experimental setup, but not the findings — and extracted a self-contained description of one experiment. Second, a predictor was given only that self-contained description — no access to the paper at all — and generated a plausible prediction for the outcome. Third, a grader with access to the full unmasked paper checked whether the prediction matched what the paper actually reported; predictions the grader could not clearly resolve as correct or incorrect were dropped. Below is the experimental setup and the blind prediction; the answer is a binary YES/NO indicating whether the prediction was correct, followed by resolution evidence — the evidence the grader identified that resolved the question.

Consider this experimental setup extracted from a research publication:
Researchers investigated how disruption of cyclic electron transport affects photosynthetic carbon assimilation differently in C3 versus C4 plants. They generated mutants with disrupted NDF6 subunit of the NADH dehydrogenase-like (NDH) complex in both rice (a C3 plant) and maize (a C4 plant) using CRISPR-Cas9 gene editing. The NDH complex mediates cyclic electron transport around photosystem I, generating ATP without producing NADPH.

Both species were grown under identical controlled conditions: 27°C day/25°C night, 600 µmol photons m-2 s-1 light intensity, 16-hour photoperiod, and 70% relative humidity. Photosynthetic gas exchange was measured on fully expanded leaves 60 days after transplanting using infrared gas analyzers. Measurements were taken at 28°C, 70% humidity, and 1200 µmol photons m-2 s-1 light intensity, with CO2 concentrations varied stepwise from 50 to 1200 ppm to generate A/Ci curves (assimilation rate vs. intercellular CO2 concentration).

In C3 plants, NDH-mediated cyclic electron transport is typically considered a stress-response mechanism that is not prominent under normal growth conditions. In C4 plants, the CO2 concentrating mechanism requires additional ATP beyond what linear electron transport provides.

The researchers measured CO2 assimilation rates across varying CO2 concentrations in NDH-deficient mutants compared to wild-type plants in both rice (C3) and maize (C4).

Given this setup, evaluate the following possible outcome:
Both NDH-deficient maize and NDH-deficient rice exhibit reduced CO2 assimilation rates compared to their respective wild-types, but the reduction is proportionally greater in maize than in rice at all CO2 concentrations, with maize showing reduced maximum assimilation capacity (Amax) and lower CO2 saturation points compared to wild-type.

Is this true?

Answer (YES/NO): NO